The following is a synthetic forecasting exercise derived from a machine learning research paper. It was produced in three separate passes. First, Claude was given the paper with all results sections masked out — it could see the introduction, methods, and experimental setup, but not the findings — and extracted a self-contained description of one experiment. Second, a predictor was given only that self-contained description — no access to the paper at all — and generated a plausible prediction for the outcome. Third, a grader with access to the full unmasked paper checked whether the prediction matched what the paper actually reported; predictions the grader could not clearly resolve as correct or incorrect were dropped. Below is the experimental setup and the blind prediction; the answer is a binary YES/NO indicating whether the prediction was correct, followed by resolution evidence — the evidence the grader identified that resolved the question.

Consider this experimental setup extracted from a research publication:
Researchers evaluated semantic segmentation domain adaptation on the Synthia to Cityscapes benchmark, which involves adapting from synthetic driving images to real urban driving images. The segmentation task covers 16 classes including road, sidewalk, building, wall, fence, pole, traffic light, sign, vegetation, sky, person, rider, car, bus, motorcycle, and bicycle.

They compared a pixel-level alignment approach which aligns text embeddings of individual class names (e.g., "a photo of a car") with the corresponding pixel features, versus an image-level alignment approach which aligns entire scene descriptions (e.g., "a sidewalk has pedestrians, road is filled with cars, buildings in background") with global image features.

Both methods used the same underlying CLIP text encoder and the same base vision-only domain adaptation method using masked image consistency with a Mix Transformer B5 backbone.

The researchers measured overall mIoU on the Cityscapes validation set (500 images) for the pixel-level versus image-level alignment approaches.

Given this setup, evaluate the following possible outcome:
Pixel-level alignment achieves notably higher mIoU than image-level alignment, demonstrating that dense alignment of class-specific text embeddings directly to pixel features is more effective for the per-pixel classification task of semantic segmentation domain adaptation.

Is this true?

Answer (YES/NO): NO